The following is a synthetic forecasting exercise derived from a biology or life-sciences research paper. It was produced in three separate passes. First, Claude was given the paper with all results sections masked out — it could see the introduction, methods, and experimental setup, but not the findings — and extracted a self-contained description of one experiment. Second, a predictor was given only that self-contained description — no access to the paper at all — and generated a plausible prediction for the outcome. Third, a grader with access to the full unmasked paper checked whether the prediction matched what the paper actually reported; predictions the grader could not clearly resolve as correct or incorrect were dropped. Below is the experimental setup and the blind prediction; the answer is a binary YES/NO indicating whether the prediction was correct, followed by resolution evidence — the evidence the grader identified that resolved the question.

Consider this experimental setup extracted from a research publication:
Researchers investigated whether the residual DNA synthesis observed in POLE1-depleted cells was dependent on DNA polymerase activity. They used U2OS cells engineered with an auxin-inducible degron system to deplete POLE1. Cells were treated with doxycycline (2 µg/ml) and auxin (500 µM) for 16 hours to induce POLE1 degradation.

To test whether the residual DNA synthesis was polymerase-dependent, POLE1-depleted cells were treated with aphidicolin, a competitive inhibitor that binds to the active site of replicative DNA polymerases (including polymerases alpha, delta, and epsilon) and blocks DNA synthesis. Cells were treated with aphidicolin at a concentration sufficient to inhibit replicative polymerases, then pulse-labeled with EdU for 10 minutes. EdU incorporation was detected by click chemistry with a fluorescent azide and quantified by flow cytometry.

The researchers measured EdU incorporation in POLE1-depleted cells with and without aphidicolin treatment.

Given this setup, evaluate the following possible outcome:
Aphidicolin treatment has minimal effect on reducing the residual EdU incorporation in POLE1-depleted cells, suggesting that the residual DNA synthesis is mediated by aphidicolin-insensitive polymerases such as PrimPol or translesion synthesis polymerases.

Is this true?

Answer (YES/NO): NO